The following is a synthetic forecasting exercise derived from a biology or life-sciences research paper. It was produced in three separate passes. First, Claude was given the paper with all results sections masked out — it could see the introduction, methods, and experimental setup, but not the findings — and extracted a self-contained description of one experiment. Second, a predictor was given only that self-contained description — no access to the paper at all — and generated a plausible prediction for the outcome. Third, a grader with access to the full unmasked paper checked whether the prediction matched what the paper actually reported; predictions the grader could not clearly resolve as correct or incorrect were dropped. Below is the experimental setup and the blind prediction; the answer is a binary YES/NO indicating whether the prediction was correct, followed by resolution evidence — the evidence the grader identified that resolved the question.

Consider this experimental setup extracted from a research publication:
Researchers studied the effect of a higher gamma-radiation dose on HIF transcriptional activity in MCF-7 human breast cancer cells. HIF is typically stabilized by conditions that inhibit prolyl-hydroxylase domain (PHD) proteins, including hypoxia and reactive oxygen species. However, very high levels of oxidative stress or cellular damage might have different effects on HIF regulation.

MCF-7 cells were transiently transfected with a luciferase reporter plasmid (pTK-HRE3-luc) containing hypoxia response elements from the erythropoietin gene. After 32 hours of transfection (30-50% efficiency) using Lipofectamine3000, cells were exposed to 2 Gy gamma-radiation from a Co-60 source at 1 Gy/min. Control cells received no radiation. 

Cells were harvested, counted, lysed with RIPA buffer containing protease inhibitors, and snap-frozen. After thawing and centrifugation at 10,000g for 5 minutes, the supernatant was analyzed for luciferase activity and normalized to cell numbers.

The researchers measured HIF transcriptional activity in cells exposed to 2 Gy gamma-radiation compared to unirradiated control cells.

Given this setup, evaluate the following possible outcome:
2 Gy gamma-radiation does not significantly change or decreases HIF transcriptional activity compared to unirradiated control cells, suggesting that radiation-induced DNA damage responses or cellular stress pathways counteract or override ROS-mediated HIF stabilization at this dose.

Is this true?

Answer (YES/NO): NO